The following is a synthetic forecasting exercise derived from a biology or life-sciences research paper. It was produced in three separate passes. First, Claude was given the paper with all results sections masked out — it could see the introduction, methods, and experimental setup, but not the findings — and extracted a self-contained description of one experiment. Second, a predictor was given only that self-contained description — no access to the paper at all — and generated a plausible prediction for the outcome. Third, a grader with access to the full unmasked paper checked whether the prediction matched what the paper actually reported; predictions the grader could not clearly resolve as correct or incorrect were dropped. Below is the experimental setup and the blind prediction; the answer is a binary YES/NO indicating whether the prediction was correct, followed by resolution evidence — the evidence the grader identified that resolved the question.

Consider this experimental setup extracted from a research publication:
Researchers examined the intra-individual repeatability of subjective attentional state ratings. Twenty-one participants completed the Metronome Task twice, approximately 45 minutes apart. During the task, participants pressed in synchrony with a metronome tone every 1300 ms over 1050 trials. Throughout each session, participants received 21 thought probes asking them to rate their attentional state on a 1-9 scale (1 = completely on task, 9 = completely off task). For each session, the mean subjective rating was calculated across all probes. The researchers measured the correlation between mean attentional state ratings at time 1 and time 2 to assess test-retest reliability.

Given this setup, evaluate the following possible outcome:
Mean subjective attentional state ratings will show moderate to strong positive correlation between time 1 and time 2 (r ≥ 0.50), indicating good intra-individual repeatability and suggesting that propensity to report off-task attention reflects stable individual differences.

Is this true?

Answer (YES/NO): YES